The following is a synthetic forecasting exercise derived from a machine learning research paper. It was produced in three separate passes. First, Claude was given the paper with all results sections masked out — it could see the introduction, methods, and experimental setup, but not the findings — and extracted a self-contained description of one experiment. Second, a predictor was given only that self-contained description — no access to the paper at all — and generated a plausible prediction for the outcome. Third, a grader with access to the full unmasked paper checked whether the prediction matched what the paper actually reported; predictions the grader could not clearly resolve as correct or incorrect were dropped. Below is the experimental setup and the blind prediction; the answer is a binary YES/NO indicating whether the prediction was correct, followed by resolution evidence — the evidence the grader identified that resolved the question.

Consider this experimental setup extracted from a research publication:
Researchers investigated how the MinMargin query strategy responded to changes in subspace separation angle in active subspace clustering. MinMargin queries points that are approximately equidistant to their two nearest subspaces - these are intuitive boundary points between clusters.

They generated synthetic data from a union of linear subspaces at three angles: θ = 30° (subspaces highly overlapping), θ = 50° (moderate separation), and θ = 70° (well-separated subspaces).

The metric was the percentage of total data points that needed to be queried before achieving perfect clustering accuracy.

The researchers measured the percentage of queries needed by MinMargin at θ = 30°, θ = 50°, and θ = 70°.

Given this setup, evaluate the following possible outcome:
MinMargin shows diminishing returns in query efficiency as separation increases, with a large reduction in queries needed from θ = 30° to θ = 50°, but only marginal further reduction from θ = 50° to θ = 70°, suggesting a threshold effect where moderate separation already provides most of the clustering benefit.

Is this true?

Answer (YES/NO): NO